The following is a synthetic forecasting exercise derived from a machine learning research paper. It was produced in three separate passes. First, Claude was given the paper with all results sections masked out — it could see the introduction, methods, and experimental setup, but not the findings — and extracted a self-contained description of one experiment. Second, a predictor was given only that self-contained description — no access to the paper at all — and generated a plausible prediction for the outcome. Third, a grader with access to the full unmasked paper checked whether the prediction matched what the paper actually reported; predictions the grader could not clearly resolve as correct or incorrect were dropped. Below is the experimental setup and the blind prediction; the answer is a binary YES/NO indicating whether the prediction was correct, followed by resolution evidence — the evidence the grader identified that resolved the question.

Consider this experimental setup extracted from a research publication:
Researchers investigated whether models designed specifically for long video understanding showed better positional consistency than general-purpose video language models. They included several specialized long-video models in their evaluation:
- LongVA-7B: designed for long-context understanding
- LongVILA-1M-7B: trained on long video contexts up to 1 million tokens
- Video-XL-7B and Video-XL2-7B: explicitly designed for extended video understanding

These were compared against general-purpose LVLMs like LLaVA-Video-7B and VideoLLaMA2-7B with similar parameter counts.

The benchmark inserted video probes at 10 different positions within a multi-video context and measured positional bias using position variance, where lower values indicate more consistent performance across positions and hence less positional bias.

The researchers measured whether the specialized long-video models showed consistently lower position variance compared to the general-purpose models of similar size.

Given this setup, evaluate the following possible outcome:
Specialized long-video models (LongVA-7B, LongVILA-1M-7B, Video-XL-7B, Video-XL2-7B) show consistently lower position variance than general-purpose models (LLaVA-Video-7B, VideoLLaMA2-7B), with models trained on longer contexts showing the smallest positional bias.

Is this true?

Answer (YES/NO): NO